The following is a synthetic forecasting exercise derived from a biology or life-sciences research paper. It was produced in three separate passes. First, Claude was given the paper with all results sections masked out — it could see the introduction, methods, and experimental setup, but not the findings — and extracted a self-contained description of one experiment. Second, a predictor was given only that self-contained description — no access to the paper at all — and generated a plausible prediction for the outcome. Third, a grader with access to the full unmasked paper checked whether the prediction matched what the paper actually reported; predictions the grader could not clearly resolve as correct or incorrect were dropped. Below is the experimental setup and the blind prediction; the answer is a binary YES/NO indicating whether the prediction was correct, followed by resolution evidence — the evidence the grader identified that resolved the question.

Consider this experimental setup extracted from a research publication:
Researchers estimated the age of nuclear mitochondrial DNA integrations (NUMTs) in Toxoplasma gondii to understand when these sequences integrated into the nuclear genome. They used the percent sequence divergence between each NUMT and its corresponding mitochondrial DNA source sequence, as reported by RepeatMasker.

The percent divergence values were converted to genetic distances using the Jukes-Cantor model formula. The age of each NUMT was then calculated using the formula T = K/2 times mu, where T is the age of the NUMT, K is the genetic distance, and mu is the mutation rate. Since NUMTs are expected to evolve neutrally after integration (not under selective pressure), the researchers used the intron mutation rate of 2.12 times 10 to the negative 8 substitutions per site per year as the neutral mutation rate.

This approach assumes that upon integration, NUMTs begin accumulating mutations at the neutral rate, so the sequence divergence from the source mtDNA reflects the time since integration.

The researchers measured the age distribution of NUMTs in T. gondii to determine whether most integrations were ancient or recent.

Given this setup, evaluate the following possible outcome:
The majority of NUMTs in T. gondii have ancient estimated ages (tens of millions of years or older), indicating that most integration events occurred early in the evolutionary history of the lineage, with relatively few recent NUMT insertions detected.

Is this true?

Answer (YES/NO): NO